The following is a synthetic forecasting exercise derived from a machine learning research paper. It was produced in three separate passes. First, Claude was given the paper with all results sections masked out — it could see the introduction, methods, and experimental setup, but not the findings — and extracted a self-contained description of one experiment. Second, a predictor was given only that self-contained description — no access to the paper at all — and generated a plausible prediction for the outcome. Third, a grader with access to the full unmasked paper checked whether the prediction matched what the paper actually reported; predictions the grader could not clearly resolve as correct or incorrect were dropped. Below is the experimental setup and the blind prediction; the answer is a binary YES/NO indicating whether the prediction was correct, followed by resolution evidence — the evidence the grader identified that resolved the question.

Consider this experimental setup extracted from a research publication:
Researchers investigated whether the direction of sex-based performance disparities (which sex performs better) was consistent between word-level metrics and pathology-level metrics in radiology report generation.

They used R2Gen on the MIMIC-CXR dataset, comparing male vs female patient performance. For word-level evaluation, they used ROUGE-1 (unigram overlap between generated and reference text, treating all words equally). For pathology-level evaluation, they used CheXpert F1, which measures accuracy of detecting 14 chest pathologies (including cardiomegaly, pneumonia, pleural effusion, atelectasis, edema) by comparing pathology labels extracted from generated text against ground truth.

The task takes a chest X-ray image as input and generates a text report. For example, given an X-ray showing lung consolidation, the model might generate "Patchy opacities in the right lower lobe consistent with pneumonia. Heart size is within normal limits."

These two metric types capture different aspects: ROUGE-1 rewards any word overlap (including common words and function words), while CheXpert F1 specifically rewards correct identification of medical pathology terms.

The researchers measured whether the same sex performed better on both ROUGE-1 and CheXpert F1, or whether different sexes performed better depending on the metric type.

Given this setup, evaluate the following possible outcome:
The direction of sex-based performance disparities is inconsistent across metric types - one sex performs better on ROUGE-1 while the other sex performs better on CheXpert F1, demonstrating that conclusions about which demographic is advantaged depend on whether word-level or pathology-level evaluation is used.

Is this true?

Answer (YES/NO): NO